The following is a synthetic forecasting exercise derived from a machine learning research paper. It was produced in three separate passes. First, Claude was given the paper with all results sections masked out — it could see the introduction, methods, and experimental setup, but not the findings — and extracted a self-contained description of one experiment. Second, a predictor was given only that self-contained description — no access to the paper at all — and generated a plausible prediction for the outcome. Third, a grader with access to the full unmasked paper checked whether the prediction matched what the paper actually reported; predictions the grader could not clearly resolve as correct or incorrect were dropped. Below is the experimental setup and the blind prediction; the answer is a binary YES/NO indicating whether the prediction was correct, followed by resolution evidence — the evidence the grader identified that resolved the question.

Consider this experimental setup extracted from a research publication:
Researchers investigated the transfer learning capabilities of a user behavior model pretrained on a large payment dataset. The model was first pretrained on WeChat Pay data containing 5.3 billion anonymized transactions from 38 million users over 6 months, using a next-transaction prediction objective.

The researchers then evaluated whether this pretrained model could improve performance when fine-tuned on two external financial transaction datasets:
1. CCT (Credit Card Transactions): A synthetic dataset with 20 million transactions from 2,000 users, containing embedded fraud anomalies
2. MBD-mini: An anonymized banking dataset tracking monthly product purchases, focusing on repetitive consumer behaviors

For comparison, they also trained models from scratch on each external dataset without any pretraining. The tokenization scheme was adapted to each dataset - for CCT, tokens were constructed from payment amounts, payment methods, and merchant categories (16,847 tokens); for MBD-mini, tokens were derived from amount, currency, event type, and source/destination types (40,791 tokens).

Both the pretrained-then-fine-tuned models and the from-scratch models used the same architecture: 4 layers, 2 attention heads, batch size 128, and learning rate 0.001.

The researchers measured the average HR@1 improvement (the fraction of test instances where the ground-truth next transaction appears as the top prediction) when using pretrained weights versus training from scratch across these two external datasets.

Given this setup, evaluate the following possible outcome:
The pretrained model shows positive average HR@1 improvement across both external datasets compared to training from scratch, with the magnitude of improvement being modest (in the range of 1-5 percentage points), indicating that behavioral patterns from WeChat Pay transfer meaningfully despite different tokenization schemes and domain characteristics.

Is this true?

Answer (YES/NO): NO